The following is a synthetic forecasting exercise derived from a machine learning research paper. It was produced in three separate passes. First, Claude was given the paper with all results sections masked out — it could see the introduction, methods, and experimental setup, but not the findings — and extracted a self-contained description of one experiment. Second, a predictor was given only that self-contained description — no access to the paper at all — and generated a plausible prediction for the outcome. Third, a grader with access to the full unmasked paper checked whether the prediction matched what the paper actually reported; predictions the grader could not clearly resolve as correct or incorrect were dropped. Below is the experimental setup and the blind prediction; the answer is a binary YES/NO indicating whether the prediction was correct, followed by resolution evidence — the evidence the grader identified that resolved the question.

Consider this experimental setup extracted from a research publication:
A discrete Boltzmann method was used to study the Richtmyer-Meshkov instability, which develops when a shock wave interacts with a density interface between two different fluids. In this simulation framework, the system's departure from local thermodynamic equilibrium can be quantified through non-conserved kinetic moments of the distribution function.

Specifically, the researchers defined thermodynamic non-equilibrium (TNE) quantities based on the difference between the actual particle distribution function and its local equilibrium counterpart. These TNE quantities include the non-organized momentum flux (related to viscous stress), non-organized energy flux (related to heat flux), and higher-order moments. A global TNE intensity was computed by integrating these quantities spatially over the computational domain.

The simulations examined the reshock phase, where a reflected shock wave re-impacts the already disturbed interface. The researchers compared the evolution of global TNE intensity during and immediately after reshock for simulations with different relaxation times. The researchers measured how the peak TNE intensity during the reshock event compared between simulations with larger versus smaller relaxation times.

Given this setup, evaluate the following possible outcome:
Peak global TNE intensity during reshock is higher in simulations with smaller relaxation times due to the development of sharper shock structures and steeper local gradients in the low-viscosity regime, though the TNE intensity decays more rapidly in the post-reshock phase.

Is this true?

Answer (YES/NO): NO